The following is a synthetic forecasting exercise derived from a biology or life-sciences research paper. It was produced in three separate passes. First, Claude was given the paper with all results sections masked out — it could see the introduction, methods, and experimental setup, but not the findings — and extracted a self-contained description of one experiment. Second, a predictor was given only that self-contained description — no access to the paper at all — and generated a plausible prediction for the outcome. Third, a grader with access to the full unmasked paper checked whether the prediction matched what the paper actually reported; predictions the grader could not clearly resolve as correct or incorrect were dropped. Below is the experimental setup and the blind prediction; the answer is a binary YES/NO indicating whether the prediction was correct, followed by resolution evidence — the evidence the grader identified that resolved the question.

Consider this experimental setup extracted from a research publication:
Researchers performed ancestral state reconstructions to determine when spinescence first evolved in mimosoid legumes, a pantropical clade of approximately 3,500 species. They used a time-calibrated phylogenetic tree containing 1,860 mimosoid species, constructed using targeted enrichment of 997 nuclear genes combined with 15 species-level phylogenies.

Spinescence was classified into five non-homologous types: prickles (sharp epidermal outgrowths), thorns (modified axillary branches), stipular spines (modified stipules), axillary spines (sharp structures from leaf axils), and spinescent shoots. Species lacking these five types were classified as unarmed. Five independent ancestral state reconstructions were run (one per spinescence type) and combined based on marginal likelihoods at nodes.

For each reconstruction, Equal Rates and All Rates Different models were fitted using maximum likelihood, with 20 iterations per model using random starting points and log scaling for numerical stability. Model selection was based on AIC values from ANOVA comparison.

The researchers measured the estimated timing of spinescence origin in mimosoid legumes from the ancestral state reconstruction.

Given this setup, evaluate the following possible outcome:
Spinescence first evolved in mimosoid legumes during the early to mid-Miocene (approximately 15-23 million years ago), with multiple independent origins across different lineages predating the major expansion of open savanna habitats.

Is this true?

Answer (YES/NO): NO